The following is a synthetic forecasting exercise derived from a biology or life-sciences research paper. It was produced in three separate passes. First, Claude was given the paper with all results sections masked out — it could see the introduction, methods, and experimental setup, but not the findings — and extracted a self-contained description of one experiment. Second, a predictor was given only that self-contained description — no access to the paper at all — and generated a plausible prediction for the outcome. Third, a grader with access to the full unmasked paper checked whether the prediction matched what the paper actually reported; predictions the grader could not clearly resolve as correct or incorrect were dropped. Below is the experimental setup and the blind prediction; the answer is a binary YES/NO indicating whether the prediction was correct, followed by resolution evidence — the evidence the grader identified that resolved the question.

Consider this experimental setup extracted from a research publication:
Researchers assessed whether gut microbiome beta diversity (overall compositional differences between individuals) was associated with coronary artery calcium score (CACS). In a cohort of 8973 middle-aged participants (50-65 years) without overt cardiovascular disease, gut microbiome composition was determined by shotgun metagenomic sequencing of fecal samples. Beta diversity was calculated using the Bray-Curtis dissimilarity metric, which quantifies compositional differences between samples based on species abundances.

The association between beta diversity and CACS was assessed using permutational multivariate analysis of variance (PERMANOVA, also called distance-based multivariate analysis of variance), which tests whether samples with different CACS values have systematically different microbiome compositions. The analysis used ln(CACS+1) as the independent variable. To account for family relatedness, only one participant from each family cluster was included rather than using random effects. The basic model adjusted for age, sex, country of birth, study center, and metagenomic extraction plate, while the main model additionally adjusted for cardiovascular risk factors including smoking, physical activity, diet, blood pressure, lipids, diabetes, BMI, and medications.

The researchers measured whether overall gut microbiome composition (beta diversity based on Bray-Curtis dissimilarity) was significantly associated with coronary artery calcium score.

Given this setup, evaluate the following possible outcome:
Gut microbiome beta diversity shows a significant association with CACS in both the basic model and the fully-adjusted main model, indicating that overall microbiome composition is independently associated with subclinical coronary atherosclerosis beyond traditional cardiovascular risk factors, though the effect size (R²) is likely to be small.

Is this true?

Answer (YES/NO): YES